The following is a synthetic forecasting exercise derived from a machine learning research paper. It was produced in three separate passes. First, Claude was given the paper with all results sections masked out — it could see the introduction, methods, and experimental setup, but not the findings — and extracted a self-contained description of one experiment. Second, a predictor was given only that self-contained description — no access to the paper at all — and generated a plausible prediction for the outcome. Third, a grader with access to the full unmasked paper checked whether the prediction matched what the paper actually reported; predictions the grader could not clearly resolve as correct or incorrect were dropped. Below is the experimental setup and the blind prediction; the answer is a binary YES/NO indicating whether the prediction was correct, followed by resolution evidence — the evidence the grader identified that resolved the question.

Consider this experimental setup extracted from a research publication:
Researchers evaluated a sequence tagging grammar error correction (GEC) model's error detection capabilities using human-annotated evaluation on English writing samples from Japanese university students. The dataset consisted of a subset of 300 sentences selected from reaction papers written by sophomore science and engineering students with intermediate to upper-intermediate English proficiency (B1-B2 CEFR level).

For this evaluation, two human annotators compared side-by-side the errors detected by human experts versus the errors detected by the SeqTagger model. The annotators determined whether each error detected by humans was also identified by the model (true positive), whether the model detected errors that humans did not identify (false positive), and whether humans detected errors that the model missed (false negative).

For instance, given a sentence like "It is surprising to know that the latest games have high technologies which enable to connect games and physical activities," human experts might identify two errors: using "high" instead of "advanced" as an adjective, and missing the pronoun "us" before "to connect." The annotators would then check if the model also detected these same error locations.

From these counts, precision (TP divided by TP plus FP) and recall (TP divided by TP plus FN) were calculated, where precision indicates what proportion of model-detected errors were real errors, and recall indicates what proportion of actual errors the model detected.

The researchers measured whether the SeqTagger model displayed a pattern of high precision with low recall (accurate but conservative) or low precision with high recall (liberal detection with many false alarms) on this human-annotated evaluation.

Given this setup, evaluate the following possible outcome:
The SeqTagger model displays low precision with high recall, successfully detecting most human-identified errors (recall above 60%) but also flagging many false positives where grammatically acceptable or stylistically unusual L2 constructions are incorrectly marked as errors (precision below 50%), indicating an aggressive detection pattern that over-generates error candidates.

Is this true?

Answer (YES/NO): NO